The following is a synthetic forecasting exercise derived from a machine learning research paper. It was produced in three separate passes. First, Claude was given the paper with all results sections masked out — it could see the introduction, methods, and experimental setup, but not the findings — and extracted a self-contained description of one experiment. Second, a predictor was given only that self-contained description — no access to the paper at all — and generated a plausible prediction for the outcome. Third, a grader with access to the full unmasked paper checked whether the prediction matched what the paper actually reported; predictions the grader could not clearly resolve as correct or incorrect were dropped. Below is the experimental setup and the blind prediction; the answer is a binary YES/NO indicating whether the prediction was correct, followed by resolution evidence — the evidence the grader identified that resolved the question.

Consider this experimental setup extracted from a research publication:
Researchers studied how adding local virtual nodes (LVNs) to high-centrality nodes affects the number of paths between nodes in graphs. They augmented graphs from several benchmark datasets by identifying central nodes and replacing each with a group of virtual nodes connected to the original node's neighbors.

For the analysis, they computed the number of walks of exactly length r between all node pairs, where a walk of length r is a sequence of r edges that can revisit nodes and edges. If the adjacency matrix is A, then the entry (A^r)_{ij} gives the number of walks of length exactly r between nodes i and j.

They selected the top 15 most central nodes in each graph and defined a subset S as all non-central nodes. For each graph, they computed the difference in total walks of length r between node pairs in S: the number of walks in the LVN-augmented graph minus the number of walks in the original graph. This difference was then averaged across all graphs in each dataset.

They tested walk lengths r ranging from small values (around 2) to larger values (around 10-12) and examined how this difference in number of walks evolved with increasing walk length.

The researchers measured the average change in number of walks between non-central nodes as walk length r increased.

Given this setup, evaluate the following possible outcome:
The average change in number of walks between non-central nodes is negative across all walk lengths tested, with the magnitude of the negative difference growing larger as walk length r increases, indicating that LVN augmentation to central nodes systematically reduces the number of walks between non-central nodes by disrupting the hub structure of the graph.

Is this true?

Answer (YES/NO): NO